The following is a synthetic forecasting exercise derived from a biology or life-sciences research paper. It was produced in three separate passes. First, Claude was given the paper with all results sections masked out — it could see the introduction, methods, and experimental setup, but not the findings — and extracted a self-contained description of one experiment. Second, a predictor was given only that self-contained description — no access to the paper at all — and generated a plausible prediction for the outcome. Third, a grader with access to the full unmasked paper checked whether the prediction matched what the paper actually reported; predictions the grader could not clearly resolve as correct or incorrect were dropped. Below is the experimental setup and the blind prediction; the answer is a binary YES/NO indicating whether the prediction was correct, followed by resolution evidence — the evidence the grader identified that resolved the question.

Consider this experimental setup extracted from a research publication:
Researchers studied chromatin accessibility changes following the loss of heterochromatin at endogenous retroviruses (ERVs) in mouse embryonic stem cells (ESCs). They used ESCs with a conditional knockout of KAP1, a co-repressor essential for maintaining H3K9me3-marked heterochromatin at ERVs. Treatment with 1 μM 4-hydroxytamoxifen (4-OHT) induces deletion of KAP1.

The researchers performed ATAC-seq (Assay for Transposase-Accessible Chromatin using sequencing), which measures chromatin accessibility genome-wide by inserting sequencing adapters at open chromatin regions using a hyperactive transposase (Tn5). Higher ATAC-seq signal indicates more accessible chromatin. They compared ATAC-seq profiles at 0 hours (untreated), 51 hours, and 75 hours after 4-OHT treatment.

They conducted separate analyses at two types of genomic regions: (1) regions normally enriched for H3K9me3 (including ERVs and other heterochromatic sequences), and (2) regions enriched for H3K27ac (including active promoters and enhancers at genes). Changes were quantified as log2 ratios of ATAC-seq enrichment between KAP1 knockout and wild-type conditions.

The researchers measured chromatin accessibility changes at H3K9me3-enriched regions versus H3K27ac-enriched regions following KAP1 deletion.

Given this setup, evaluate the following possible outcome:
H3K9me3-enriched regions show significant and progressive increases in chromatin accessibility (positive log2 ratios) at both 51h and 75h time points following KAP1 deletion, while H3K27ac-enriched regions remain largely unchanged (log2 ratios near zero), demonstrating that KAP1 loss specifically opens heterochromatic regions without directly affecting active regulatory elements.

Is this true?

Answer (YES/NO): NO